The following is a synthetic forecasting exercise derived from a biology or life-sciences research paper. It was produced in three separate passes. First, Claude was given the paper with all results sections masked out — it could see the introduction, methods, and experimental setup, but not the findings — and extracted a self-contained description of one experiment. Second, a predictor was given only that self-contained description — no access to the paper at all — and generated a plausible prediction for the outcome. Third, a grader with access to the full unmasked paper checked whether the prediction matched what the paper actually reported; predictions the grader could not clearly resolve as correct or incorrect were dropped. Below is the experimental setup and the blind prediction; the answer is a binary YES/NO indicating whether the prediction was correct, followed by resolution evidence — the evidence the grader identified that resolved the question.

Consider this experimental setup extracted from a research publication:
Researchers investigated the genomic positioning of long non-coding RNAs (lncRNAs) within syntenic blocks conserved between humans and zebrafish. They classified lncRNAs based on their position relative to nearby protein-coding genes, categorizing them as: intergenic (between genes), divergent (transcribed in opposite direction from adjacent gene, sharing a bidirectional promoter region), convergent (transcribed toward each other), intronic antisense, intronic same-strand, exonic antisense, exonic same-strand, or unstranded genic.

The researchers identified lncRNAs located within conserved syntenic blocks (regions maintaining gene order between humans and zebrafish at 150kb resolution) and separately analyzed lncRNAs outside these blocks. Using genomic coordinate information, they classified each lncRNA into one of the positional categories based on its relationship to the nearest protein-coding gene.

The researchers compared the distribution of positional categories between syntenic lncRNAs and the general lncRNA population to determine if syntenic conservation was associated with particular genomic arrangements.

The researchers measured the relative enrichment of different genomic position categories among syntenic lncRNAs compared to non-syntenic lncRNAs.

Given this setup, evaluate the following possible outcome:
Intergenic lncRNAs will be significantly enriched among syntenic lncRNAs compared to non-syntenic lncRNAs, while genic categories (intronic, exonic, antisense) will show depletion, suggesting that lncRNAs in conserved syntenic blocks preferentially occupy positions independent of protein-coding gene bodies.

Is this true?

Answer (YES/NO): NO